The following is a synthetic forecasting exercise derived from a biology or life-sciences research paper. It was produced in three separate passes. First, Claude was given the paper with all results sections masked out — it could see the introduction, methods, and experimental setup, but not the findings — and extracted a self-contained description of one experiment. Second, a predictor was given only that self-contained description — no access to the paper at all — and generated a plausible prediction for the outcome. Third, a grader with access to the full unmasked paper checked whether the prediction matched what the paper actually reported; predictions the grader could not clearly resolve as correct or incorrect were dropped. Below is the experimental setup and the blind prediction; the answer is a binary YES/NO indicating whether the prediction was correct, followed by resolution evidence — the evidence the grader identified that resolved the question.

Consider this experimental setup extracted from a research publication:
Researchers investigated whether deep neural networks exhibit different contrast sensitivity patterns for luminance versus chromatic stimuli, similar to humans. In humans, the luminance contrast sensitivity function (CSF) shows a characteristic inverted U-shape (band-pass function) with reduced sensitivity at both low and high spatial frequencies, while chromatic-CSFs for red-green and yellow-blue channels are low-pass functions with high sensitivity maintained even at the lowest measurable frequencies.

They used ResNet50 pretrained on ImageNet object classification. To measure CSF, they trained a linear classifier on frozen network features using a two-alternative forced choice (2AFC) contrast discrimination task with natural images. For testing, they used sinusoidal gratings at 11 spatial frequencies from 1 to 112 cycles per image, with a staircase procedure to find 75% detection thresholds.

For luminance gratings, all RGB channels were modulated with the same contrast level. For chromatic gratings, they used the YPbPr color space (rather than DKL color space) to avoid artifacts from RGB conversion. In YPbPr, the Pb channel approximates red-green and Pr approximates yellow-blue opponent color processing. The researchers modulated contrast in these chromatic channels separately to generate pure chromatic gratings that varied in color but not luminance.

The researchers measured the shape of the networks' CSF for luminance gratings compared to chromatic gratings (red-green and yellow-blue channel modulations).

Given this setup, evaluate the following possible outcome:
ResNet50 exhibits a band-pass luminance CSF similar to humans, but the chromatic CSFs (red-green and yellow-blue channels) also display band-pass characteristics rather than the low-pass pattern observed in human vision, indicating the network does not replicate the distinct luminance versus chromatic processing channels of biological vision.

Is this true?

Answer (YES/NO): NO